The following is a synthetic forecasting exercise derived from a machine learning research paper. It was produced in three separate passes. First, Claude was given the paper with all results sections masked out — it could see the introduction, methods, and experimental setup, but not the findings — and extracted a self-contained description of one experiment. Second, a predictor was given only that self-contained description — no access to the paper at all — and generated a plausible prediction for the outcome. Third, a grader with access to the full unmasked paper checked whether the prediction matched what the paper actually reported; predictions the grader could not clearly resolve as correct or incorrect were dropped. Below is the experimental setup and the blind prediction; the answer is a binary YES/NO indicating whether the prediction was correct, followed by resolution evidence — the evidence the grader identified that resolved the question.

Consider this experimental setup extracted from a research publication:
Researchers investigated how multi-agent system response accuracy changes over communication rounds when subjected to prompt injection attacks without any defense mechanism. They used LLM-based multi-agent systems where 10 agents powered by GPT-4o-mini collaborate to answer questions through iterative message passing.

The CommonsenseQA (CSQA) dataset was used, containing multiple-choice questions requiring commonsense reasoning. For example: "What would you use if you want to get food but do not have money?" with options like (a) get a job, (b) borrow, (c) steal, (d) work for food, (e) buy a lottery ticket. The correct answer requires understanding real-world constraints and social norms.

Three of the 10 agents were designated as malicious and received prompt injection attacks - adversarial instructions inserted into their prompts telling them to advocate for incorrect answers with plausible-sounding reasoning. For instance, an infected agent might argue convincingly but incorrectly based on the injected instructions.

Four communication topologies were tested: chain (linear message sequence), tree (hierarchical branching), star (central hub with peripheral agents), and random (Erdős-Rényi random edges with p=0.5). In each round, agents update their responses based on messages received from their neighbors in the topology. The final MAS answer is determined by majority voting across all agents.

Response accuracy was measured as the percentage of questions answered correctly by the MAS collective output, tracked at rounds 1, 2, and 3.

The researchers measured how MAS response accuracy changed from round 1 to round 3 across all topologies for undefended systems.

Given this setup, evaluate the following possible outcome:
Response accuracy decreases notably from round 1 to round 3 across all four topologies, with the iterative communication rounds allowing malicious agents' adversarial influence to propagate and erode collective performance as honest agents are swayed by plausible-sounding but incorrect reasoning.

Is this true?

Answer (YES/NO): YES